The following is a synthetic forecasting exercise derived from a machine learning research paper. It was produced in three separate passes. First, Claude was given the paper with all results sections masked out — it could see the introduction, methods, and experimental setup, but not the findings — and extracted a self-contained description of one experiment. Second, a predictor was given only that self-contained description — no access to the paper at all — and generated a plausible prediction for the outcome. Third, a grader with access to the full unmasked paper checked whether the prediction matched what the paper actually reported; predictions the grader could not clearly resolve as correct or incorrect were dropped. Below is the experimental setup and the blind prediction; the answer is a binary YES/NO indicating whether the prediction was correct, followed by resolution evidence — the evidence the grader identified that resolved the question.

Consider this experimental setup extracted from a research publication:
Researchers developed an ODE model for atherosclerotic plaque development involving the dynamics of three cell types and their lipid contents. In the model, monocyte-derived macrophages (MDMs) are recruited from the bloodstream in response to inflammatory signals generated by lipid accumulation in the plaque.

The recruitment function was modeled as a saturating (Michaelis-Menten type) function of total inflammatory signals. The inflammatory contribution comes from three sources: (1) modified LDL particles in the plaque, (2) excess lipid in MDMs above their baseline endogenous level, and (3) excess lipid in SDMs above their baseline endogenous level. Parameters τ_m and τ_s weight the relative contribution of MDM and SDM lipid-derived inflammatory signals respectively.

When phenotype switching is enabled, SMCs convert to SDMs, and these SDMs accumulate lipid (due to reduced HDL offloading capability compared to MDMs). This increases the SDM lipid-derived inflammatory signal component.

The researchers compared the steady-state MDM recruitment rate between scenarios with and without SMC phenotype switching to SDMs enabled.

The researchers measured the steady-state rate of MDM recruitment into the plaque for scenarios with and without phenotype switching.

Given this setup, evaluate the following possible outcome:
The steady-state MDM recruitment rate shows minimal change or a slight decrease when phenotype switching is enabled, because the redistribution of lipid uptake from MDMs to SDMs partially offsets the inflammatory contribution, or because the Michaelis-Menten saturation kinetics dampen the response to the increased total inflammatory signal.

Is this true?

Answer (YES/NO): NO